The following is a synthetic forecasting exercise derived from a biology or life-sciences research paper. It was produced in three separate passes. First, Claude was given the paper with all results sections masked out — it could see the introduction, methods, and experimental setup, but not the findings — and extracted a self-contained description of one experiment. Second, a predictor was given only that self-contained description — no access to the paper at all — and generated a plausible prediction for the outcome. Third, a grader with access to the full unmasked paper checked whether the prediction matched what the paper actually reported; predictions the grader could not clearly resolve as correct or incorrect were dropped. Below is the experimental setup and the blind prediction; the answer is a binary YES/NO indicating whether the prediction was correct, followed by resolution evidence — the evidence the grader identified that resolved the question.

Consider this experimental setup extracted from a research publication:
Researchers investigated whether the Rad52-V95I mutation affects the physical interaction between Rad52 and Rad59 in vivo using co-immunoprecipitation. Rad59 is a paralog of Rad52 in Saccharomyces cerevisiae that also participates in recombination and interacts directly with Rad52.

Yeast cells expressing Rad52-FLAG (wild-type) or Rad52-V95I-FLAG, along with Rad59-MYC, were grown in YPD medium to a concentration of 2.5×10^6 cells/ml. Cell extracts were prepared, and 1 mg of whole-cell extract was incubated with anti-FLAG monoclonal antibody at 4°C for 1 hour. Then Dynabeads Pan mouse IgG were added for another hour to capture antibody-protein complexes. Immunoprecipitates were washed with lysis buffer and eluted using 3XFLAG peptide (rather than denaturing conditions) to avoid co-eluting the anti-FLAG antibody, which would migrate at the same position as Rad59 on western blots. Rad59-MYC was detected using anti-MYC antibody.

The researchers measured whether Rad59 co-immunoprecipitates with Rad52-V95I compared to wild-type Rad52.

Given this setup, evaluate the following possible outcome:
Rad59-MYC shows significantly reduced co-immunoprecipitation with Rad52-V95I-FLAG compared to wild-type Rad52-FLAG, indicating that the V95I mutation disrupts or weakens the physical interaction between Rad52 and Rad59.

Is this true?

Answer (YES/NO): YES